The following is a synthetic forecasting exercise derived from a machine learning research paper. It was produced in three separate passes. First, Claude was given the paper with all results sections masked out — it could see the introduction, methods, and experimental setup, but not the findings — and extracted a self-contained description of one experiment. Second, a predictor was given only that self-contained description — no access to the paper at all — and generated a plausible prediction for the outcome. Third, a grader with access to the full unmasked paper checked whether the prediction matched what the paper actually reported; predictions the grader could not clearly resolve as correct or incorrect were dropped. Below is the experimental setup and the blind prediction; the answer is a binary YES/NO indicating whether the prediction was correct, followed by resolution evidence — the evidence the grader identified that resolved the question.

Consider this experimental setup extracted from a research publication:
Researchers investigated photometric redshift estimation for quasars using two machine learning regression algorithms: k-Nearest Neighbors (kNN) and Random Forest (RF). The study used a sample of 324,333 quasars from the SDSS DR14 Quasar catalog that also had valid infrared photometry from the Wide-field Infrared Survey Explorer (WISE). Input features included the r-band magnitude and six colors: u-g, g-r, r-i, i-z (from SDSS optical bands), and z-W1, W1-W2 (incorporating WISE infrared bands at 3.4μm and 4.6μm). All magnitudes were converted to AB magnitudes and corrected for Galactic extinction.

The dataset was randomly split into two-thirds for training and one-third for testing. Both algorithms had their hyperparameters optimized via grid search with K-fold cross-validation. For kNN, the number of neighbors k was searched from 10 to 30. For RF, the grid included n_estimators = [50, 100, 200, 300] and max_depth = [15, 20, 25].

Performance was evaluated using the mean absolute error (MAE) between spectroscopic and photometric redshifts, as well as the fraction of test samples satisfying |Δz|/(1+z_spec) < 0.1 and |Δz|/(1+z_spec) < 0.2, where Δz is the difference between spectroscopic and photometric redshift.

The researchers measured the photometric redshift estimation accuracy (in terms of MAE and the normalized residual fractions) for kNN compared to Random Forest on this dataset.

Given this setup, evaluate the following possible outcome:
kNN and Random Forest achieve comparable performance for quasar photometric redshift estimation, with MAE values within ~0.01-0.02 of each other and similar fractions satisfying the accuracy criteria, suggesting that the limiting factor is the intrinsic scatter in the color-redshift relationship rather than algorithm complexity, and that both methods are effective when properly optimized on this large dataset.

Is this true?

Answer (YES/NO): NO